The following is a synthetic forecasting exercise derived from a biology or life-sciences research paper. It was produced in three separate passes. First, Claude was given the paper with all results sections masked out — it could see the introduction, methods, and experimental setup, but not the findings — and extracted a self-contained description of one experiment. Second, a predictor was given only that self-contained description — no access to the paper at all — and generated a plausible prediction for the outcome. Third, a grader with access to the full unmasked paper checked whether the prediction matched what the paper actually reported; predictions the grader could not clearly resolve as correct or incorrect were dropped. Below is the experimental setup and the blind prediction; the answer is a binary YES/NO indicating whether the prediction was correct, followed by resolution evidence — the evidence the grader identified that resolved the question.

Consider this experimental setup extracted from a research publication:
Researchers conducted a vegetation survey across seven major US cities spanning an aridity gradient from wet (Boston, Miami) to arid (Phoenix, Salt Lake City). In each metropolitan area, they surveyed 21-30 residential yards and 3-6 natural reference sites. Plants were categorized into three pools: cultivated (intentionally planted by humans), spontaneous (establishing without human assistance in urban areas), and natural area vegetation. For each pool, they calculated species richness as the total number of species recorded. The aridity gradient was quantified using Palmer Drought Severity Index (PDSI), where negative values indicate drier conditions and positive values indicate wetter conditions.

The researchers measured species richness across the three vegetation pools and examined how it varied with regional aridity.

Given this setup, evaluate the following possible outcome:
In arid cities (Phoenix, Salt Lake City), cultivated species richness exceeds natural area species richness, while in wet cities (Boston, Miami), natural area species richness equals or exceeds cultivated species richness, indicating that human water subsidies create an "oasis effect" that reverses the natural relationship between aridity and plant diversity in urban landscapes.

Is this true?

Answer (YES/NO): NO